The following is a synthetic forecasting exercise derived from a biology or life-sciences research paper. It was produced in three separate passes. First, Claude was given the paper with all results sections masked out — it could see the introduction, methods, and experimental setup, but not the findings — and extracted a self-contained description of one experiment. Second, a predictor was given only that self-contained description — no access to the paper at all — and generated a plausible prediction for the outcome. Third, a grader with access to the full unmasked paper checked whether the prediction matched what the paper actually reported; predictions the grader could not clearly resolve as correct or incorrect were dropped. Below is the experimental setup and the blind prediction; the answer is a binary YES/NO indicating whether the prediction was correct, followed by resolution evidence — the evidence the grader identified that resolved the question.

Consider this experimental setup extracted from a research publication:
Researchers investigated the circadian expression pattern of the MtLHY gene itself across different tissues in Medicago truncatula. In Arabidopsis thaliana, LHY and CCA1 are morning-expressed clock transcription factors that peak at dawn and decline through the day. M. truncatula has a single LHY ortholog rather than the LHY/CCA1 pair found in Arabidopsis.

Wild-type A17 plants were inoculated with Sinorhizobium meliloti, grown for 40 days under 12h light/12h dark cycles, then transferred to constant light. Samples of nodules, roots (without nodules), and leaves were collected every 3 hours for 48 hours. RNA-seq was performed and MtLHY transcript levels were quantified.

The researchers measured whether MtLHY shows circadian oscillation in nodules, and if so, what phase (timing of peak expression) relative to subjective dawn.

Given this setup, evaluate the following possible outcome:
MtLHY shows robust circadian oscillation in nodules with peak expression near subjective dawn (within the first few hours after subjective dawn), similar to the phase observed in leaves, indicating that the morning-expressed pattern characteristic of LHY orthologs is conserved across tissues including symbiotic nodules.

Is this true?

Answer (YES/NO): NO